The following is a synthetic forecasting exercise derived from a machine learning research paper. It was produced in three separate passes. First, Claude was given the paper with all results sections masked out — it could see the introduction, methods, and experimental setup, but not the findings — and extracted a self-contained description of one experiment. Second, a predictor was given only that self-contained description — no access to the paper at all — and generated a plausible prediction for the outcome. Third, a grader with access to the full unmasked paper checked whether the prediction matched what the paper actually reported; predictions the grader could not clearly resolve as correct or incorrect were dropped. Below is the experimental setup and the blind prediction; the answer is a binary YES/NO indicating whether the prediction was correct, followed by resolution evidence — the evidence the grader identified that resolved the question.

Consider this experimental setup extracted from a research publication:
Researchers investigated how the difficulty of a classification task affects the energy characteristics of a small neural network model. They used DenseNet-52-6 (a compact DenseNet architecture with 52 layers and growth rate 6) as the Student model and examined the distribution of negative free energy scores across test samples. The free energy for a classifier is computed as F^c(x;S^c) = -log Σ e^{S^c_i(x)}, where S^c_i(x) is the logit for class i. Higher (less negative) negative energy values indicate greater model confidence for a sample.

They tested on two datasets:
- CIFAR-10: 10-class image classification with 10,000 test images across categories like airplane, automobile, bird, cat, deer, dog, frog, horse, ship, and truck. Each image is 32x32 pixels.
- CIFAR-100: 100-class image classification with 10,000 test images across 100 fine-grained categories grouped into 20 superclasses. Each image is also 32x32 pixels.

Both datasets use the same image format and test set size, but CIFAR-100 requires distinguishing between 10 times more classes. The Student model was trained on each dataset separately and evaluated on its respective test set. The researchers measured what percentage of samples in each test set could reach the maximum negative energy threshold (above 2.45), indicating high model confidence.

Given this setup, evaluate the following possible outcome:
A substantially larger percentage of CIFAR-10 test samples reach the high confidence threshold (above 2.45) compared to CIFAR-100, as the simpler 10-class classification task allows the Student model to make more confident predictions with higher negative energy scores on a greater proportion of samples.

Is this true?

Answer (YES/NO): YES